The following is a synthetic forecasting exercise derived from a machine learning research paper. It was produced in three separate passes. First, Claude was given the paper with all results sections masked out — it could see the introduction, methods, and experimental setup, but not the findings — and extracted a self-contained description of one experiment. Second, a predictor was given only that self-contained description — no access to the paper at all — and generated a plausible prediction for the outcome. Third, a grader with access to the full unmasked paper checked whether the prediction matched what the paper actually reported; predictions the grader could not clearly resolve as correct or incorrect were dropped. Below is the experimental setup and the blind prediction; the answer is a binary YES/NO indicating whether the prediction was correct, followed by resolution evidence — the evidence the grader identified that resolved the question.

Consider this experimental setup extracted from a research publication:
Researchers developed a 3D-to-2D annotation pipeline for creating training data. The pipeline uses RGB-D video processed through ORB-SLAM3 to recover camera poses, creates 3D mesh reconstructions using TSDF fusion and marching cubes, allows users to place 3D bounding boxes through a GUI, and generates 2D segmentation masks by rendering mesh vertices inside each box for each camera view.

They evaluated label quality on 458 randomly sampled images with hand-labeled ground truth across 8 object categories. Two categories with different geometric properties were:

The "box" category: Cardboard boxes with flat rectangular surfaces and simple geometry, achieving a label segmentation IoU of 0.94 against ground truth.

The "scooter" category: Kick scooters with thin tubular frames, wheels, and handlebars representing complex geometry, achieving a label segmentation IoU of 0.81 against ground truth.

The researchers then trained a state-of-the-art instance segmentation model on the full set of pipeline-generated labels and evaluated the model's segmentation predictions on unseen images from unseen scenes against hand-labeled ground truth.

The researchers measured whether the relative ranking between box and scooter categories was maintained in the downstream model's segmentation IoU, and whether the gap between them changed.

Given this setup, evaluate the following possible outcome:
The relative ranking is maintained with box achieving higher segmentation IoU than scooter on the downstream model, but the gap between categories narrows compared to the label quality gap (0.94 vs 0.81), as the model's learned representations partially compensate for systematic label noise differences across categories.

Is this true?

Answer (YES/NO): NO